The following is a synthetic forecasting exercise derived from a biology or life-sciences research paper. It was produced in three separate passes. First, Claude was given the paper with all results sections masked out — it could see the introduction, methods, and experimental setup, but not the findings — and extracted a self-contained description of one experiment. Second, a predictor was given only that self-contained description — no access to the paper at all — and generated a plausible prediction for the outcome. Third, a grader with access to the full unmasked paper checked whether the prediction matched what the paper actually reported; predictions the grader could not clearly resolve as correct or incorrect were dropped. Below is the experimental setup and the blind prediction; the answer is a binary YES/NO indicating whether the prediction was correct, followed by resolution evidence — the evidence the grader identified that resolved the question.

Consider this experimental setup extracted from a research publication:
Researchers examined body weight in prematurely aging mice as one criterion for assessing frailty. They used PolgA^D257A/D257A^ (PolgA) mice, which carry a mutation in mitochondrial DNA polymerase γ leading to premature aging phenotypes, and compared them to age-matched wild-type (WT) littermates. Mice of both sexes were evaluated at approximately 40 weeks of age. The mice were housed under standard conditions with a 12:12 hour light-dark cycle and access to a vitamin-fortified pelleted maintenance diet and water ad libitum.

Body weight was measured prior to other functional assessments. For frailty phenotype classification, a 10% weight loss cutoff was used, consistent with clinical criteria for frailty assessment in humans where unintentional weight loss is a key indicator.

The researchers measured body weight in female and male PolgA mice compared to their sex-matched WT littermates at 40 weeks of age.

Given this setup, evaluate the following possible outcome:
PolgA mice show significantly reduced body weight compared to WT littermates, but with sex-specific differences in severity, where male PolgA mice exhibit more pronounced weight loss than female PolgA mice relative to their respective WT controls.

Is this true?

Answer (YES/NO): NO